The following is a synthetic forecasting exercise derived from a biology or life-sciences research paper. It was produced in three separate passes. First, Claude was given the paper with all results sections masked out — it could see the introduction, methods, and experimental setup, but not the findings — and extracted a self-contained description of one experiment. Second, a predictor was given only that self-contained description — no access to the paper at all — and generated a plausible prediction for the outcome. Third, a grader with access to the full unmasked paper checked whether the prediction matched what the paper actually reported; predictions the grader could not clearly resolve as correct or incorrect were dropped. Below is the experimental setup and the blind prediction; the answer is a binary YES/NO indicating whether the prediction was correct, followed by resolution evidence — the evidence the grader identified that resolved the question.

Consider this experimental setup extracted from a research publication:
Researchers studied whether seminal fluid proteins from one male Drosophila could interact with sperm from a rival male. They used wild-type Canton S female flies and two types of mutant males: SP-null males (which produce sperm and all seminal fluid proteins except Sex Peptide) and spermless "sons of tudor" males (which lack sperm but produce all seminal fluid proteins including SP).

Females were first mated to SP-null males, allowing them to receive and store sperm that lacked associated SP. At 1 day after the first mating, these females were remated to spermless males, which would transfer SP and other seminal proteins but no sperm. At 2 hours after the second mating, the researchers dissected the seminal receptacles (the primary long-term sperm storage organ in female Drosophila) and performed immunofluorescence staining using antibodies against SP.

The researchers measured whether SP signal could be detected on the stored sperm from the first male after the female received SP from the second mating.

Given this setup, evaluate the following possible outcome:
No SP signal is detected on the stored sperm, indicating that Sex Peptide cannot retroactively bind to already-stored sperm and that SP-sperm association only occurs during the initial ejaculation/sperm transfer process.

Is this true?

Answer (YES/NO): NO